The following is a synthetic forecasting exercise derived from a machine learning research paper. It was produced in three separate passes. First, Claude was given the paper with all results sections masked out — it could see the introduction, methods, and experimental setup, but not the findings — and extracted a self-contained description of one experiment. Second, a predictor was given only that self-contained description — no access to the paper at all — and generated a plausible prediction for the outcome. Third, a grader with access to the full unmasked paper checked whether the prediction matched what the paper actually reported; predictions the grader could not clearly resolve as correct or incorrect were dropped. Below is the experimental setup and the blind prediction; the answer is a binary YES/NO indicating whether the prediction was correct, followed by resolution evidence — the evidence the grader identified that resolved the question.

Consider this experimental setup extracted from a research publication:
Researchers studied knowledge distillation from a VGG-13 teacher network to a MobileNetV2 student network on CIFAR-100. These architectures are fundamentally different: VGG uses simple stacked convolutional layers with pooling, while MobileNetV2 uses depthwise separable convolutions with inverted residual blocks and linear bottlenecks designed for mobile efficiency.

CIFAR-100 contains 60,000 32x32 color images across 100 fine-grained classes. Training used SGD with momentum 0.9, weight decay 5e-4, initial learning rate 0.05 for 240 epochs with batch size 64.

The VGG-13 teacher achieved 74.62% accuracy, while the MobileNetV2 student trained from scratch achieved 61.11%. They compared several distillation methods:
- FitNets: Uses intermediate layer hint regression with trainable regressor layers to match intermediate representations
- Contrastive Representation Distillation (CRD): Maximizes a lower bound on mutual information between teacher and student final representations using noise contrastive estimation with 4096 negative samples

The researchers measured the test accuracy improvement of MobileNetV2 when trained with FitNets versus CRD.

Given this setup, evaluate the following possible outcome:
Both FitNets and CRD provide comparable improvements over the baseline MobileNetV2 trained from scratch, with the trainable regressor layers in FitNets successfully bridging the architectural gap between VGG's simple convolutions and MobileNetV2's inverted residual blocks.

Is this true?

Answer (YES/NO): NO